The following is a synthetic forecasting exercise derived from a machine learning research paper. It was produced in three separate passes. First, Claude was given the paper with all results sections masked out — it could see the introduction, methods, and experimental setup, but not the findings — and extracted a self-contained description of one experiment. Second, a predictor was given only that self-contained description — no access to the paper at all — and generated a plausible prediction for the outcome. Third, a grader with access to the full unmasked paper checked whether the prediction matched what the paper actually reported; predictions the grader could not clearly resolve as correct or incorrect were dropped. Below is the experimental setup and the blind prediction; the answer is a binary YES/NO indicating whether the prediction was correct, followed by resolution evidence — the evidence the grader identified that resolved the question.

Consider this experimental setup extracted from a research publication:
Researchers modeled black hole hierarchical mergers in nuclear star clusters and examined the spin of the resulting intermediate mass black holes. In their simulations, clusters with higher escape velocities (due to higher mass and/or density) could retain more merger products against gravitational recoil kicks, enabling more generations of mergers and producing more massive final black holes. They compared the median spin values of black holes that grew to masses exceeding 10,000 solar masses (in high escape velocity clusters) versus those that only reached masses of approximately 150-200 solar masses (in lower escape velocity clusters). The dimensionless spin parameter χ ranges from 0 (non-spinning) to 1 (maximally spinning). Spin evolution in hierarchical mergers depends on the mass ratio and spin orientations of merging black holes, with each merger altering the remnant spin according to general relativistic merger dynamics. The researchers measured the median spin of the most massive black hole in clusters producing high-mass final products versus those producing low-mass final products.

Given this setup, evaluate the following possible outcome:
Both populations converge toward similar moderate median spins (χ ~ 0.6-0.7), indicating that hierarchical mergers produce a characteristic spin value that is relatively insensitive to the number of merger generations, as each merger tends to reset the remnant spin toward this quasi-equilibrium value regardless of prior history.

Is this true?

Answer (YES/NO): NO